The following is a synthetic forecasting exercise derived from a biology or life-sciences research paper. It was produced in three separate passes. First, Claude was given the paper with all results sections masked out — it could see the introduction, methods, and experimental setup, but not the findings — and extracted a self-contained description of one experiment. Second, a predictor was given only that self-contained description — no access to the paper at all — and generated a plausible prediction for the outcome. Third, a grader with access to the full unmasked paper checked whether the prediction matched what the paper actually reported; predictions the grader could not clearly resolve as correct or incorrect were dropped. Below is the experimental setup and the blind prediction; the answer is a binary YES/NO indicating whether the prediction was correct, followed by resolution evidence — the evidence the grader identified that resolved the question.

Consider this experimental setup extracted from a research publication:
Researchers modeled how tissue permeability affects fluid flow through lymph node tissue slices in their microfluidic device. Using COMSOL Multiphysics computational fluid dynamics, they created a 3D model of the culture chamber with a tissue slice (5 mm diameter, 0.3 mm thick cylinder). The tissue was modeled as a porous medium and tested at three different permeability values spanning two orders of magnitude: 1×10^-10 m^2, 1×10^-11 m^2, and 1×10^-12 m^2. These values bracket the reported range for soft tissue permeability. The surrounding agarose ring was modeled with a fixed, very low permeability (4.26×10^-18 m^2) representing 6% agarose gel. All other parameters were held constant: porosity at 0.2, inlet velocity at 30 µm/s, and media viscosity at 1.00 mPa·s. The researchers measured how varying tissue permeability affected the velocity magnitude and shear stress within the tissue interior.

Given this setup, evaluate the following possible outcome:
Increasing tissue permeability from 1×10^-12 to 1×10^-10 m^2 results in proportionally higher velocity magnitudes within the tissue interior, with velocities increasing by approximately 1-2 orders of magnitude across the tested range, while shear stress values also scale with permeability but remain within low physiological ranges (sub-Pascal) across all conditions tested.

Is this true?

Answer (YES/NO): NO